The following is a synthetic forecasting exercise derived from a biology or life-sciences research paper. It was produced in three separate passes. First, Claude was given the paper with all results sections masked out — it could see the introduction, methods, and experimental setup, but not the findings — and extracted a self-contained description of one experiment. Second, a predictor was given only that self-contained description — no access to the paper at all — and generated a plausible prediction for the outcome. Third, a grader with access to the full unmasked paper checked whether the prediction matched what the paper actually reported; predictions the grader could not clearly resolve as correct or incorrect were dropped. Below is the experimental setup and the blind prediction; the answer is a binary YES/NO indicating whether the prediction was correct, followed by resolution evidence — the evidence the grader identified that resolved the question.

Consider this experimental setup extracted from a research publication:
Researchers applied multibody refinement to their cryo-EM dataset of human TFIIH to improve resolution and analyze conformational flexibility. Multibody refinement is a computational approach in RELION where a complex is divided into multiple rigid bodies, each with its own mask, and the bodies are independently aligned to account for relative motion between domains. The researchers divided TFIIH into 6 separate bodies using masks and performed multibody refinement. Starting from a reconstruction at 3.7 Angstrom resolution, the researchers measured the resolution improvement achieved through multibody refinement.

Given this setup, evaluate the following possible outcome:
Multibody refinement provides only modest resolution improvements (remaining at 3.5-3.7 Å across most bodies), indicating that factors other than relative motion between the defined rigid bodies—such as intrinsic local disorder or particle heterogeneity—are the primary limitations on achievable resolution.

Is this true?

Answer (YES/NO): NO